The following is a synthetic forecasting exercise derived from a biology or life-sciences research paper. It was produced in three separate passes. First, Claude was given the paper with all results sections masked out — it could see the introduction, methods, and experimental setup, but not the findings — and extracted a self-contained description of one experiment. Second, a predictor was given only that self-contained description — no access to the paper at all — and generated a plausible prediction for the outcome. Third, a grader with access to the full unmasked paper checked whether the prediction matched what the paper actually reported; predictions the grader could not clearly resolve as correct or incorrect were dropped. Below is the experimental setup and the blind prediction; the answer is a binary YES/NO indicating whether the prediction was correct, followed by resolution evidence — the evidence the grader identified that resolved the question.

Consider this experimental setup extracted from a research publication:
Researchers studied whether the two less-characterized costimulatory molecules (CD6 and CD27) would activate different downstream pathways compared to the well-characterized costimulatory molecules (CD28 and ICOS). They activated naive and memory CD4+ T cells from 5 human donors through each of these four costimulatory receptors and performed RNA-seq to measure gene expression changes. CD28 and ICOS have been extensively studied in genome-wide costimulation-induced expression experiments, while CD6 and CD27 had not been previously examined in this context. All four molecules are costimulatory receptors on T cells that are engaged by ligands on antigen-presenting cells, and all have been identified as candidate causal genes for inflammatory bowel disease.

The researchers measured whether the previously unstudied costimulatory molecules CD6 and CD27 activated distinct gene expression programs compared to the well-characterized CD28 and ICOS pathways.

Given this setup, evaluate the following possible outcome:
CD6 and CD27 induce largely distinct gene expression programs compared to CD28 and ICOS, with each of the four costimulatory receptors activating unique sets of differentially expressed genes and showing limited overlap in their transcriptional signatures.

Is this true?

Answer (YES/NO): NO